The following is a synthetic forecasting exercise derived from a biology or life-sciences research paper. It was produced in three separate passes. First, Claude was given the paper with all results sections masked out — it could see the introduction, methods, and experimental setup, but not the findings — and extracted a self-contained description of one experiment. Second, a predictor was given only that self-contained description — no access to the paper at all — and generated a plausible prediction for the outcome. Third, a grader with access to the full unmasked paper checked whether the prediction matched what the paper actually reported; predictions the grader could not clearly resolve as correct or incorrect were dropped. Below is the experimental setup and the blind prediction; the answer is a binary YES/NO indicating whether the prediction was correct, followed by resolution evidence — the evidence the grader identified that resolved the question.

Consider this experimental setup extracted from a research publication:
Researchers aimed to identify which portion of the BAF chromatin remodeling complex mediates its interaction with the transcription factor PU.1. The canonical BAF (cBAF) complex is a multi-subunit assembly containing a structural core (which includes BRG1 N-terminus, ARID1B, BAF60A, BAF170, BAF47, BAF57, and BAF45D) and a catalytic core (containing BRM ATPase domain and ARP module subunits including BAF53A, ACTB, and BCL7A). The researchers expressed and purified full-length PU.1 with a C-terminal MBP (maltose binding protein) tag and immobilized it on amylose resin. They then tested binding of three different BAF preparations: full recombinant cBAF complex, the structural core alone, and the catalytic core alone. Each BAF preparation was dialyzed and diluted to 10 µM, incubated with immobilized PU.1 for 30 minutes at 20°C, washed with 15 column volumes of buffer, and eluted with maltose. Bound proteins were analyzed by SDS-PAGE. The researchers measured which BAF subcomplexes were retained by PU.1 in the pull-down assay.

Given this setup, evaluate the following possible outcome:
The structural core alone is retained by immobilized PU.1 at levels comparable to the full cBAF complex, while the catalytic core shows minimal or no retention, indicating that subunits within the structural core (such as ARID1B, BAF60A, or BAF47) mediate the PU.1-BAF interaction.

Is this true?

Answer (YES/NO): YES